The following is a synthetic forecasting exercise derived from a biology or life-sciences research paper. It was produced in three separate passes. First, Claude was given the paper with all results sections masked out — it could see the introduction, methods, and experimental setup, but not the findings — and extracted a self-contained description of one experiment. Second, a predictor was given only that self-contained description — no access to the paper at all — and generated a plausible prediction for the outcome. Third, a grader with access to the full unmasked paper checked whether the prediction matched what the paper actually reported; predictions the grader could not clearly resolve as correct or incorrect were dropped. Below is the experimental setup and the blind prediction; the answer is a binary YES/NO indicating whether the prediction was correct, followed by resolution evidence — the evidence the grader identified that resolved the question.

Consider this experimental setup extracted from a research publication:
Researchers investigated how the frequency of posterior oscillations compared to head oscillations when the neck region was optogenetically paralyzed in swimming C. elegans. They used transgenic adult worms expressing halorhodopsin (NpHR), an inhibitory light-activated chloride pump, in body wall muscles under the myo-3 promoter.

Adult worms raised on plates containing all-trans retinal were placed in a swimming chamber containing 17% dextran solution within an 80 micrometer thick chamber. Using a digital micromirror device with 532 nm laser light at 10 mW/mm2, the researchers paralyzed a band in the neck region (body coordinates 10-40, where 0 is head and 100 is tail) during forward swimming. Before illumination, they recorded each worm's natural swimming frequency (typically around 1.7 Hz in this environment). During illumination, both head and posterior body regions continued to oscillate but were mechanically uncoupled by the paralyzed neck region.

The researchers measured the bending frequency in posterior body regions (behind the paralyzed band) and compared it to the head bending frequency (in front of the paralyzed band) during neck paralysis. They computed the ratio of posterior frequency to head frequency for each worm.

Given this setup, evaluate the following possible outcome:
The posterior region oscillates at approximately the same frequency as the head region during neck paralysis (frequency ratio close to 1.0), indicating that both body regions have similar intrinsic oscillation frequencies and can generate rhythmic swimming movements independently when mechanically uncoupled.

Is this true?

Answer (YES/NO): NO